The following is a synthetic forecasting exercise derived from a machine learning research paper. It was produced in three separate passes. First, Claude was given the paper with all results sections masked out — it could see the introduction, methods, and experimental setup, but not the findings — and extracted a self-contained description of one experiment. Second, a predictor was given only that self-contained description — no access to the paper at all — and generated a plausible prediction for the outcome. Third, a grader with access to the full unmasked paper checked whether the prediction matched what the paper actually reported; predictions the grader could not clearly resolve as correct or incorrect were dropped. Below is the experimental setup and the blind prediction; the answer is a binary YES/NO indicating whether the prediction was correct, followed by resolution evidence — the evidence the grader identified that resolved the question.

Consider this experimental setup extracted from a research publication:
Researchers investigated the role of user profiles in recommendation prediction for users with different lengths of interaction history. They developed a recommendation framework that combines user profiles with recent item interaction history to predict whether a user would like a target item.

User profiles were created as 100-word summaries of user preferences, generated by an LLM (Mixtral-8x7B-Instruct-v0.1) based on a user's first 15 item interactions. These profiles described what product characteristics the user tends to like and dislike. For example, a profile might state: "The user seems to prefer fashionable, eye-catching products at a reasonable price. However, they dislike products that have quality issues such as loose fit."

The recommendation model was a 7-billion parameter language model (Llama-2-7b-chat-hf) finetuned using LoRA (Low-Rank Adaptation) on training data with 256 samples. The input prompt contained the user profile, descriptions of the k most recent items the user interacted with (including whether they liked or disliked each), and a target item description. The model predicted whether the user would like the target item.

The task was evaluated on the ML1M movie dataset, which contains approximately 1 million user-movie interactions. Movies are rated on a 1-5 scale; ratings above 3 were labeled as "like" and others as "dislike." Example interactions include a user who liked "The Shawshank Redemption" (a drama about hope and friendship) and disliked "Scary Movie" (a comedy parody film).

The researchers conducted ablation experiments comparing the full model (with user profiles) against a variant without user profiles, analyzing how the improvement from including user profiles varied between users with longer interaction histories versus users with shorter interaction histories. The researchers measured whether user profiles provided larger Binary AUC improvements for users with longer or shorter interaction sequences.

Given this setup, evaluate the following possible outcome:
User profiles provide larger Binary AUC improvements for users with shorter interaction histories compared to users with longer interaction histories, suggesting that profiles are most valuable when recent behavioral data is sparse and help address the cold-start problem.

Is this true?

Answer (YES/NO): NO